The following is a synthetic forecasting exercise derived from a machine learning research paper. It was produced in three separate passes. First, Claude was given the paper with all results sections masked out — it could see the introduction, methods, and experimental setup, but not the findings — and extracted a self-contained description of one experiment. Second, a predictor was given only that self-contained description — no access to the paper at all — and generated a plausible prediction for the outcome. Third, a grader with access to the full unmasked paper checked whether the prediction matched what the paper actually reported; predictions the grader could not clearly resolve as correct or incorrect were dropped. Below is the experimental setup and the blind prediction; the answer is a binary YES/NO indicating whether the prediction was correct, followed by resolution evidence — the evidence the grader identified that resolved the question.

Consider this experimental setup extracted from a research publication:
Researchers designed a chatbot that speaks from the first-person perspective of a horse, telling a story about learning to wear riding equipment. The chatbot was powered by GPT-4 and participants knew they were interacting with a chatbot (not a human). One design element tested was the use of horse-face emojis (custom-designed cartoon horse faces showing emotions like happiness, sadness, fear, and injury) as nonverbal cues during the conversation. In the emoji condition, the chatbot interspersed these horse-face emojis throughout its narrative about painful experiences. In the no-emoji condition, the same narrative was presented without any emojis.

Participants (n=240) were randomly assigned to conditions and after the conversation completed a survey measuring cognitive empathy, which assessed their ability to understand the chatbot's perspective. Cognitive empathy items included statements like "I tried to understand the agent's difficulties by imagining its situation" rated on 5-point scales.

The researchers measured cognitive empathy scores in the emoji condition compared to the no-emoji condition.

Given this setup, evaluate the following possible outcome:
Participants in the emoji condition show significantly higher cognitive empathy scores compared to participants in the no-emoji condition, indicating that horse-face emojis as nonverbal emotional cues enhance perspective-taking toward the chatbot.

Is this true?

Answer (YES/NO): NO